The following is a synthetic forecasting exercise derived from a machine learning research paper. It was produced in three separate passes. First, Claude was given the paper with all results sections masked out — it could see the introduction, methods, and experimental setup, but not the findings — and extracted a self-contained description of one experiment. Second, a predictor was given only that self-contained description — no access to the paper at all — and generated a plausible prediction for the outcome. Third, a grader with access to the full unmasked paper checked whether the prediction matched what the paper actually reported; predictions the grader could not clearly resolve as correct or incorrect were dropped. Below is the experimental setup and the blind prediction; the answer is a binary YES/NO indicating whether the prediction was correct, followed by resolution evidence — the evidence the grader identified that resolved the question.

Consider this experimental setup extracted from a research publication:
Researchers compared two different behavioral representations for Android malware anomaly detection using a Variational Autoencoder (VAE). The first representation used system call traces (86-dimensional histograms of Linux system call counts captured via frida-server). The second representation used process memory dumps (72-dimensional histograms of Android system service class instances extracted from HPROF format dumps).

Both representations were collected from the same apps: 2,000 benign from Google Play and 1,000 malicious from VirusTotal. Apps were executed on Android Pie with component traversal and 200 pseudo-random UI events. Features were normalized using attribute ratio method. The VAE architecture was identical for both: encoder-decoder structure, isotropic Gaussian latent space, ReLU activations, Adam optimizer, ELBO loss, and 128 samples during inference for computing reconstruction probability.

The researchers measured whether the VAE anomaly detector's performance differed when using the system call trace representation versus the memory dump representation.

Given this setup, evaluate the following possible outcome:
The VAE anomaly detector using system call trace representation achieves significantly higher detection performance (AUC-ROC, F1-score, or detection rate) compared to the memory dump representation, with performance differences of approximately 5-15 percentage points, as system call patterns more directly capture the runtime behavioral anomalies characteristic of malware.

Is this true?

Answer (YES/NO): NO